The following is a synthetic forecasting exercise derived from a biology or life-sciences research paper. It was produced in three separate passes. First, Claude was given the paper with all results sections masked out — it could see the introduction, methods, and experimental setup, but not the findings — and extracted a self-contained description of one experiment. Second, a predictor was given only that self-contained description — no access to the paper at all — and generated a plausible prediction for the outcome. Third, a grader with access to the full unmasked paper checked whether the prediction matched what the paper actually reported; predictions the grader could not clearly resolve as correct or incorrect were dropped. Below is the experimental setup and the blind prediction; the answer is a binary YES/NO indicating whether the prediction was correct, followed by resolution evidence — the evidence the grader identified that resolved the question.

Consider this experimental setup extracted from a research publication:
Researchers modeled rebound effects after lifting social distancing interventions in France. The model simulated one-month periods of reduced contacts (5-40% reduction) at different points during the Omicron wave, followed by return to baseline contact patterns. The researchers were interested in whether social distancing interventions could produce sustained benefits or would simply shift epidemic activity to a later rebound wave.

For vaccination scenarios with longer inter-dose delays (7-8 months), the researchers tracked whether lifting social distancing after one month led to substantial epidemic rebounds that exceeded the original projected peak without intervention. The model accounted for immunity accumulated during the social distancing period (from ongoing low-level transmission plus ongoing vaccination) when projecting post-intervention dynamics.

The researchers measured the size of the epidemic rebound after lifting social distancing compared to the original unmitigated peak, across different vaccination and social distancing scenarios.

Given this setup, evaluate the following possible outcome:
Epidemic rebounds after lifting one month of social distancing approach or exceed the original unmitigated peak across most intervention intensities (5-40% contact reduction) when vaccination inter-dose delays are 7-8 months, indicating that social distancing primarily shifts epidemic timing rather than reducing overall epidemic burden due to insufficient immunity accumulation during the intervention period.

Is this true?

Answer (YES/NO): NO